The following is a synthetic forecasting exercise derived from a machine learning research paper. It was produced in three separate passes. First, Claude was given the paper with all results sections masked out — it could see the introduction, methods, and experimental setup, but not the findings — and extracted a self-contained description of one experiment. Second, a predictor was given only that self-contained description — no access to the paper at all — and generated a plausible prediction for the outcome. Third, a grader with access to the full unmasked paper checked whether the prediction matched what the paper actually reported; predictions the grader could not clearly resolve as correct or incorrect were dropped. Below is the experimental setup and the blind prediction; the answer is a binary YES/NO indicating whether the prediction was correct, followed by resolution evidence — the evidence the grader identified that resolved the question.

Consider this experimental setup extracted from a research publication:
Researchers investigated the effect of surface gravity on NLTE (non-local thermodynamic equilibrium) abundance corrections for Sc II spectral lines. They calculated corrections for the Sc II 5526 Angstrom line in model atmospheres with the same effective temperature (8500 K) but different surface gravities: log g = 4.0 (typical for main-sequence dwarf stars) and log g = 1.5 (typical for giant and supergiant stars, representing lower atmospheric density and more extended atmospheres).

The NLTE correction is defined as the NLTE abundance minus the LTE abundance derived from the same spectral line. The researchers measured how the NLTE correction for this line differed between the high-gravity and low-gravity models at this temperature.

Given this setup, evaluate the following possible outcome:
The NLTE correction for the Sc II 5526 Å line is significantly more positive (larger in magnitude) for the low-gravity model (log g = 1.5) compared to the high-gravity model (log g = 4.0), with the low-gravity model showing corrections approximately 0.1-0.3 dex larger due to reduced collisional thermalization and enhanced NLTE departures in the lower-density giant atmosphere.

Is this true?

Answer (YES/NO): NO